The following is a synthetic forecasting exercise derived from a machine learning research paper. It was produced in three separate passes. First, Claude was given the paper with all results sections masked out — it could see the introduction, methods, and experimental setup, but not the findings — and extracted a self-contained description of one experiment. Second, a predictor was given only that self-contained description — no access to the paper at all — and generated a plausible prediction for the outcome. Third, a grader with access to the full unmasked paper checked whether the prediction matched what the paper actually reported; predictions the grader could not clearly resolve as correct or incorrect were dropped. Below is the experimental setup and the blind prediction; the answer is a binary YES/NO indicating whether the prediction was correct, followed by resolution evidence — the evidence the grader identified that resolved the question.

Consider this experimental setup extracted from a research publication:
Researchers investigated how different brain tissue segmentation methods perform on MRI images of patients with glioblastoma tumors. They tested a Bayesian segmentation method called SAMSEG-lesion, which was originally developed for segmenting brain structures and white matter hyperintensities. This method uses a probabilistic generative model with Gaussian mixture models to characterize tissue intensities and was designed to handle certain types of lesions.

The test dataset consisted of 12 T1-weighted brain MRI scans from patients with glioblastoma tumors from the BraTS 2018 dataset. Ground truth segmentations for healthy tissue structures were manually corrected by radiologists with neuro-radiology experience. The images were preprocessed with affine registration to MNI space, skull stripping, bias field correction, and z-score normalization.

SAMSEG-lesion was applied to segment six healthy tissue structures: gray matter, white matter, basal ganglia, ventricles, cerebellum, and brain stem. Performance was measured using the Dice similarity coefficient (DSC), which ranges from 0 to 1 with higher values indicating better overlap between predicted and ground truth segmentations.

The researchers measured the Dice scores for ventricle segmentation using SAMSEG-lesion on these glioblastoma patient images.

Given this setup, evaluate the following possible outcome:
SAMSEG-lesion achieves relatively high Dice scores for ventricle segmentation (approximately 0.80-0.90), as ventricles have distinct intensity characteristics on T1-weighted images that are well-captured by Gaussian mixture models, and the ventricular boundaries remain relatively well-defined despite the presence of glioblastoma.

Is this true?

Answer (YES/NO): NO